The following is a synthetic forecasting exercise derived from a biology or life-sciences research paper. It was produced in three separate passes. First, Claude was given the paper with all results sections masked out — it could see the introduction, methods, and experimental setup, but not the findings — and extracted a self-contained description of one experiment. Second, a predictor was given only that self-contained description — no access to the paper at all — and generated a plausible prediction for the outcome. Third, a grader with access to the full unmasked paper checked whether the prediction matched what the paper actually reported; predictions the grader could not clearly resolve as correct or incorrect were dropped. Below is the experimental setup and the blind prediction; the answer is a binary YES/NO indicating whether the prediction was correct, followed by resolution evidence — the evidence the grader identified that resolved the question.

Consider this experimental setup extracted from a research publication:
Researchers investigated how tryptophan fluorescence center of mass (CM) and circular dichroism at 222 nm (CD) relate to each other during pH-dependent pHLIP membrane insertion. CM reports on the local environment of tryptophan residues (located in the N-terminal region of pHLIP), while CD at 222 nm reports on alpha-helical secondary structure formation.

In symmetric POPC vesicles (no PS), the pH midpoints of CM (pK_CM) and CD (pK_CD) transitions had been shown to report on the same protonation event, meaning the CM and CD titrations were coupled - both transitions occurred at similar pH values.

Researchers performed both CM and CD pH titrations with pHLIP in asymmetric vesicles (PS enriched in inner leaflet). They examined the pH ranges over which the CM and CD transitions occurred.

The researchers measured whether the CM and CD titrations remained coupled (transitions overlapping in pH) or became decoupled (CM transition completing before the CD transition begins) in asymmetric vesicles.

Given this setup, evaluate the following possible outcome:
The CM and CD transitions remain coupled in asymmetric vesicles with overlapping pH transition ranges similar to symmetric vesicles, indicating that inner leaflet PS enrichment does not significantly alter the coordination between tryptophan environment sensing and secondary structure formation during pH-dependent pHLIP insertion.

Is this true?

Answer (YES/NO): NO